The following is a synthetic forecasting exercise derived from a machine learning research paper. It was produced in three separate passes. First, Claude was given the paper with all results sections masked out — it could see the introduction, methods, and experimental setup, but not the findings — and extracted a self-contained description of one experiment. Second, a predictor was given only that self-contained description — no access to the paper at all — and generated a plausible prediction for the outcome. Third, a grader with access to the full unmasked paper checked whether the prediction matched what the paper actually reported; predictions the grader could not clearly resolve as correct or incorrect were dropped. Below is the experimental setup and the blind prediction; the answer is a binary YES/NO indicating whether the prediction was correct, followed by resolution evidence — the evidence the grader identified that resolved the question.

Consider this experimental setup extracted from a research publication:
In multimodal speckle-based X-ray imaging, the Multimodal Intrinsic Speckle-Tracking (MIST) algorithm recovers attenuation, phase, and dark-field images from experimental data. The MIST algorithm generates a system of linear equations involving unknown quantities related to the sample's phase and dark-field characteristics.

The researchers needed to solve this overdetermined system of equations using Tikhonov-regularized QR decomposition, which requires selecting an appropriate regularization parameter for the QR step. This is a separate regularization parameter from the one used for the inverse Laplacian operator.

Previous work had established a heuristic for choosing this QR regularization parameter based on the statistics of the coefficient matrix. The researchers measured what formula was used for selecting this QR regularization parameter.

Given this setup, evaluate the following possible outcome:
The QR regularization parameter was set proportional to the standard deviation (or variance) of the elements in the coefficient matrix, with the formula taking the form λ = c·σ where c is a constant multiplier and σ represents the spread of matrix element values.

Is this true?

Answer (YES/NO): YES